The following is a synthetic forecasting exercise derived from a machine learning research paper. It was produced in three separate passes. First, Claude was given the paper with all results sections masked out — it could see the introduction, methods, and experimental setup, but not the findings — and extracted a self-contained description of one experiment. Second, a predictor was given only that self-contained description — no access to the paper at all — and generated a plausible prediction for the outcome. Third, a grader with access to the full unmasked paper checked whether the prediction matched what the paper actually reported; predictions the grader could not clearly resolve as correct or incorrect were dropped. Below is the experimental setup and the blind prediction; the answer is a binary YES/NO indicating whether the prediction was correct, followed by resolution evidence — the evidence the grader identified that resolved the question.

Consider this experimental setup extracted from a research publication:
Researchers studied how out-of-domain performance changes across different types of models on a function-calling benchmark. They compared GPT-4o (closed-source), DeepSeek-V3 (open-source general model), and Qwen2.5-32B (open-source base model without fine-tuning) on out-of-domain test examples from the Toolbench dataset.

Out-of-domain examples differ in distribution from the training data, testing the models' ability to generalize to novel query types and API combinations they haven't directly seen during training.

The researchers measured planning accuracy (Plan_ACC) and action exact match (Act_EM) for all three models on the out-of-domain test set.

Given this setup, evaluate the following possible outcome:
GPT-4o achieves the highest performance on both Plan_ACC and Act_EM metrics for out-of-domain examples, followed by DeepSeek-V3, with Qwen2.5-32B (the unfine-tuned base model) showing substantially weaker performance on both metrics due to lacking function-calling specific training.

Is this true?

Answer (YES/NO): YES